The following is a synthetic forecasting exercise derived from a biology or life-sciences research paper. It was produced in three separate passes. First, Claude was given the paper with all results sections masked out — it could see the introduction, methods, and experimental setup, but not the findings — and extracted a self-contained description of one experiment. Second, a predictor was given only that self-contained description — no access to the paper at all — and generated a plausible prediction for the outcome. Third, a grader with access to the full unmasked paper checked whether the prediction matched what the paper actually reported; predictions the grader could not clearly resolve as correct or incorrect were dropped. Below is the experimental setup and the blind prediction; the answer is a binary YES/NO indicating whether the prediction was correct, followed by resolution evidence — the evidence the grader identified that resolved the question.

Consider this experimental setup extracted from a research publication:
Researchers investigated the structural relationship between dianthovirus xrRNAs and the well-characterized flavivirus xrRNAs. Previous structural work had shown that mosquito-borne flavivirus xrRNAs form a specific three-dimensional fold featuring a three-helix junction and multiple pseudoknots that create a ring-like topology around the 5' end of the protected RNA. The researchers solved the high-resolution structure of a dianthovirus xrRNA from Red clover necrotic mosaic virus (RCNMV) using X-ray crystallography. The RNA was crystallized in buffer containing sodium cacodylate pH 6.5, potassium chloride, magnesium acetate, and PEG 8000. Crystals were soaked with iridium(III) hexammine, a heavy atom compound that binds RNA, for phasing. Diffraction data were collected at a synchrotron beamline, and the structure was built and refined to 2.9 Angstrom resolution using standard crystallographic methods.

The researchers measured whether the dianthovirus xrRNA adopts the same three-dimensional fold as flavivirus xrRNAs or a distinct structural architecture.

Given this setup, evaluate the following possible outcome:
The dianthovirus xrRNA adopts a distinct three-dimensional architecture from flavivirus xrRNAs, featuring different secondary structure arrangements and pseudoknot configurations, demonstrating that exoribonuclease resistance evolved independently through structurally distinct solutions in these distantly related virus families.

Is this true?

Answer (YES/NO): YES